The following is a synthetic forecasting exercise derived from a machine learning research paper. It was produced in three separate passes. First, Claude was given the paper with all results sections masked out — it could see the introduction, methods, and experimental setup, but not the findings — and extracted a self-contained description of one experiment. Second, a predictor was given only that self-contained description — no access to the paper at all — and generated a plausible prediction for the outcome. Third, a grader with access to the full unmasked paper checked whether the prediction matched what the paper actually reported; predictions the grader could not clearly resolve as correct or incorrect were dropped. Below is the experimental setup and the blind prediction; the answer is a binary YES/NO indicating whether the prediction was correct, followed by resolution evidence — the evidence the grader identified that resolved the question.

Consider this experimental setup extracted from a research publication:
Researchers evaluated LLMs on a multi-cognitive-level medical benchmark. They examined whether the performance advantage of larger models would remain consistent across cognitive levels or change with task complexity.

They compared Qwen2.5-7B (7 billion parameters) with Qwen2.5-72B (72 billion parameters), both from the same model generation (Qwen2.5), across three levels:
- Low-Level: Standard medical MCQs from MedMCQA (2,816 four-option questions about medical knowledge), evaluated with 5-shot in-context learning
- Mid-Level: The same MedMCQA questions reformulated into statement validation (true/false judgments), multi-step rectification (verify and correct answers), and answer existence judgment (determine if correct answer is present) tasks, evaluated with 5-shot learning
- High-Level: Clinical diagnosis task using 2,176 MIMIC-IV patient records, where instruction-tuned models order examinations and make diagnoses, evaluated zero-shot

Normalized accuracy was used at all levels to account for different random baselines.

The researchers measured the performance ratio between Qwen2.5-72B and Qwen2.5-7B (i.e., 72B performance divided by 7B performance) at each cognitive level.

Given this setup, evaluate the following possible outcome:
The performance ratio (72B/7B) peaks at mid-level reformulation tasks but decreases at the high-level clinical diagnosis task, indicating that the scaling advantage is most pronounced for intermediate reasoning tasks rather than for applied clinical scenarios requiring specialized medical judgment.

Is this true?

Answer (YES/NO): YES